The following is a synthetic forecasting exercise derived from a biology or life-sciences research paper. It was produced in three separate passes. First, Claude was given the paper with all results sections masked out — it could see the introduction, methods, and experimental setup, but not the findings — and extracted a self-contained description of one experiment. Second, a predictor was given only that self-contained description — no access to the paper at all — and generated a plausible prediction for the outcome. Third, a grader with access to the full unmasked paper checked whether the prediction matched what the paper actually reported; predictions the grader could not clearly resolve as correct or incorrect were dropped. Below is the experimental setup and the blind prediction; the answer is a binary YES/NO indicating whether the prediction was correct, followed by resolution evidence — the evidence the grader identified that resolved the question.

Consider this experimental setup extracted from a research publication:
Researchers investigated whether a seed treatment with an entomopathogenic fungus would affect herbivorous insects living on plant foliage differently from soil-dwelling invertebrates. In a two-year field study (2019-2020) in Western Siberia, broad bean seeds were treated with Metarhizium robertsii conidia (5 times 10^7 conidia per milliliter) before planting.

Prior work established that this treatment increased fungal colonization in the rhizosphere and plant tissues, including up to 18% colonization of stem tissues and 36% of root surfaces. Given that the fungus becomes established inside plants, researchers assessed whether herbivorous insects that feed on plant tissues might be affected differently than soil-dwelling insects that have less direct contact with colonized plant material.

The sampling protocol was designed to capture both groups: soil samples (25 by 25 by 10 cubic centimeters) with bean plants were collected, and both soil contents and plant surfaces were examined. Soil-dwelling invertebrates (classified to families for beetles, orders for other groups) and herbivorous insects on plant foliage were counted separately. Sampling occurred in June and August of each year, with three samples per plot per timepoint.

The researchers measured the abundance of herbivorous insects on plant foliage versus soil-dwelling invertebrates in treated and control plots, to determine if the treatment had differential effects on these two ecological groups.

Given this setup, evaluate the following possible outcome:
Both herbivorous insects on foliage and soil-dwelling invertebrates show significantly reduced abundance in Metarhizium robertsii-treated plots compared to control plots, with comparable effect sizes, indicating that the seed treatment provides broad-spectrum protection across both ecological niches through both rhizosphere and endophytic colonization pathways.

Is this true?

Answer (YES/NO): NO